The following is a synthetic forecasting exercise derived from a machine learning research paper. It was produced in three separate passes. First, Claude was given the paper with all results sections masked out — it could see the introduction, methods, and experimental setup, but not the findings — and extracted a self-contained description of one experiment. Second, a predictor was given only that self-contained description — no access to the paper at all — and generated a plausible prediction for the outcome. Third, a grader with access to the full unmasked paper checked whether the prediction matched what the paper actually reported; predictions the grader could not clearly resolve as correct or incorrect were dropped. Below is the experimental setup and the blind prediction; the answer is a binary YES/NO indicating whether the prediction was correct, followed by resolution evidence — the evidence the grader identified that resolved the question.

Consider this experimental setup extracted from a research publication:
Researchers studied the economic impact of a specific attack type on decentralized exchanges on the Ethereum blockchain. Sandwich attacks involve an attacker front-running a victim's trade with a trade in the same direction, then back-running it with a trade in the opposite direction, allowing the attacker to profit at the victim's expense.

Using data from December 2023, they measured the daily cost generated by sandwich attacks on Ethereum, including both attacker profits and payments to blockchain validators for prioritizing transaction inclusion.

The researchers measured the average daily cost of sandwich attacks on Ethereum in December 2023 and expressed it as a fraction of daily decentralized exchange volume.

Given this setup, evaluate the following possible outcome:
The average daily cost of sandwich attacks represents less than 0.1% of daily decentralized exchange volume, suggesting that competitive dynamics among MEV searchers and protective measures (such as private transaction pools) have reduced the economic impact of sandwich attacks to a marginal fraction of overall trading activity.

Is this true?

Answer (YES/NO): YES